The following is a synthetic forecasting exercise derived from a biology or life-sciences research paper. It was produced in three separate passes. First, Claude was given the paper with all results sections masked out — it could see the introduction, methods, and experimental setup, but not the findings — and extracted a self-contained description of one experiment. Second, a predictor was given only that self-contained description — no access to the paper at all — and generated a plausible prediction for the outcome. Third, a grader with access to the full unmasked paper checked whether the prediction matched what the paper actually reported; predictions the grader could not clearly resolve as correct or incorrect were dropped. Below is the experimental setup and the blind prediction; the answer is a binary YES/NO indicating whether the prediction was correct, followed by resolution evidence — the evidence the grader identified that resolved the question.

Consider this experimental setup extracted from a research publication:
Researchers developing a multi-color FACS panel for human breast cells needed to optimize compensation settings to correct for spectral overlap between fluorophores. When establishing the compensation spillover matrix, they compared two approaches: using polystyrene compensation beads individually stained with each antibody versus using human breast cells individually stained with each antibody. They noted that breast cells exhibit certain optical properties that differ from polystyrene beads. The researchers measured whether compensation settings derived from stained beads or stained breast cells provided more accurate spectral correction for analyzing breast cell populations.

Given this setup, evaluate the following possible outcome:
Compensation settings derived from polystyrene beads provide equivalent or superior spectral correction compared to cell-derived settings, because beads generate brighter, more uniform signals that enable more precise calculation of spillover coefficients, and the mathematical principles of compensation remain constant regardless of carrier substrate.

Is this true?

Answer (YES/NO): NO